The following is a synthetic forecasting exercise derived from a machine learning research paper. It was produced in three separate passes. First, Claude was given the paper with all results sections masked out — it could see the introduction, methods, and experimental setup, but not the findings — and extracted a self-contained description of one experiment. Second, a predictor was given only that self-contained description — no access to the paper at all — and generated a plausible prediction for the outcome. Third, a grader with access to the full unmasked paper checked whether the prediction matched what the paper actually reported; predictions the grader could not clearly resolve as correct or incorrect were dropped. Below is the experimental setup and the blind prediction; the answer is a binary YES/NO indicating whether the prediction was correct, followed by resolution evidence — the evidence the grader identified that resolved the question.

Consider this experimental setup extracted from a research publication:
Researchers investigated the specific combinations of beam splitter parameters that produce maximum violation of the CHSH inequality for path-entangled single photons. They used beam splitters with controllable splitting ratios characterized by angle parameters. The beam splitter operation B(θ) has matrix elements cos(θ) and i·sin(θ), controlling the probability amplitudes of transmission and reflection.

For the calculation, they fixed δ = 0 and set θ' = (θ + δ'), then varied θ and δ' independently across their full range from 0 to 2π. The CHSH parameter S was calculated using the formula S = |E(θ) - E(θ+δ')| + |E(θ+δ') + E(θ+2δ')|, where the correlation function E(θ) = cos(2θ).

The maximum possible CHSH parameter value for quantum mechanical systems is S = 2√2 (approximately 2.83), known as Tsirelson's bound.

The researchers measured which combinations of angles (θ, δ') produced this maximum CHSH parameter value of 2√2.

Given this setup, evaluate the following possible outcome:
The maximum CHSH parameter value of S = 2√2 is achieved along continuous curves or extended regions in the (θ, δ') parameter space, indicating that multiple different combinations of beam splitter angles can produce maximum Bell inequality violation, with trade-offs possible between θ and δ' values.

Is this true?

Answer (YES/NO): NO